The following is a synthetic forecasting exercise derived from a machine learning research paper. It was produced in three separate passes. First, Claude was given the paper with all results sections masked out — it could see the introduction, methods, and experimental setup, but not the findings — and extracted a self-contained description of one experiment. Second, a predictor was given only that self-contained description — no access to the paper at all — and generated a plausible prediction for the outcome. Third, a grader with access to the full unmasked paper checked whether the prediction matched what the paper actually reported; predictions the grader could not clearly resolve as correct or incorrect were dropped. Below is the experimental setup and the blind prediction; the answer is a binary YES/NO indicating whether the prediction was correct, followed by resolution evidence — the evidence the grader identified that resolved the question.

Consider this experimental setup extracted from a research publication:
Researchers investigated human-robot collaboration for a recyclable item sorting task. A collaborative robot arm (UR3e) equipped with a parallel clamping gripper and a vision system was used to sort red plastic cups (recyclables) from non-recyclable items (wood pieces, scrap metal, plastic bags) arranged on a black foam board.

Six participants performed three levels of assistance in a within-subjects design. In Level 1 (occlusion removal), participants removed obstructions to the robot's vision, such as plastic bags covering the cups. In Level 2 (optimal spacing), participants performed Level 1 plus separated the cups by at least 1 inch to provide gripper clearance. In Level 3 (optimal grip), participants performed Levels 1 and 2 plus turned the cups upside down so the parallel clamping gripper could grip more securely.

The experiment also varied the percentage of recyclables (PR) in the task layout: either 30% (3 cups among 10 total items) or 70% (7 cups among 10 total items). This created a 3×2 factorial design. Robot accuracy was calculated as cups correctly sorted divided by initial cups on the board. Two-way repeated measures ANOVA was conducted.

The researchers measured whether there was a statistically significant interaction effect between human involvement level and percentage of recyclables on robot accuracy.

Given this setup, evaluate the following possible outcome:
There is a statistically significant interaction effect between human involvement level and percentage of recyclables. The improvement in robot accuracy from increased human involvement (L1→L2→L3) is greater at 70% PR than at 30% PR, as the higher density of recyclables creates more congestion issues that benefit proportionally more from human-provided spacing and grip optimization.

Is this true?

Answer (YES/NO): NO